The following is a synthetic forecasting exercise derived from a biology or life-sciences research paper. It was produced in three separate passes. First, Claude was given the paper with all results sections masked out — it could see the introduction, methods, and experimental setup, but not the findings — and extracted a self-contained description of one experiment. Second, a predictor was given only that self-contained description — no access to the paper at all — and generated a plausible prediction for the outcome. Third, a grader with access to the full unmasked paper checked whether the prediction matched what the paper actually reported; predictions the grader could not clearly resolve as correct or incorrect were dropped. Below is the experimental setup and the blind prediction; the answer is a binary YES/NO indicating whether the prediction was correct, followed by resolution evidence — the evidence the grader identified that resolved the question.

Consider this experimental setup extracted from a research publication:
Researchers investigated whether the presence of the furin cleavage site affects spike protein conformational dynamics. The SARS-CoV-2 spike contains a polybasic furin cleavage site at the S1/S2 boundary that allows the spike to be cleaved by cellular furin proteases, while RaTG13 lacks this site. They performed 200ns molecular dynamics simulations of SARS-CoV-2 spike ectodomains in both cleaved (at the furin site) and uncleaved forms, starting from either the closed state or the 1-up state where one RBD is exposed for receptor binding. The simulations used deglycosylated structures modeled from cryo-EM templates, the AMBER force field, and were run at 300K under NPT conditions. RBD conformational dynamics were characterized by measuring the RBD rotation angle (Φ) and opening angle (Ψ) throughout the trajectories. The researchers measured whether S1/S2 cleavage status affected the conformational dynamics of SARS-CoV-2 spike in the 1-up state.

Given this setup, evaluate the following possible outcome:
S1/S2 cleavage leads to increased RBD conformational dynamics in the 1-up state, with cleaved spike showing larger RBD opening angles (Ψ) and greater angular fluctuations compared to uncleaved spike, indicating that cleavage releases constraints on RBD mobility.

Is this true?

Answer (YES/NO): NO